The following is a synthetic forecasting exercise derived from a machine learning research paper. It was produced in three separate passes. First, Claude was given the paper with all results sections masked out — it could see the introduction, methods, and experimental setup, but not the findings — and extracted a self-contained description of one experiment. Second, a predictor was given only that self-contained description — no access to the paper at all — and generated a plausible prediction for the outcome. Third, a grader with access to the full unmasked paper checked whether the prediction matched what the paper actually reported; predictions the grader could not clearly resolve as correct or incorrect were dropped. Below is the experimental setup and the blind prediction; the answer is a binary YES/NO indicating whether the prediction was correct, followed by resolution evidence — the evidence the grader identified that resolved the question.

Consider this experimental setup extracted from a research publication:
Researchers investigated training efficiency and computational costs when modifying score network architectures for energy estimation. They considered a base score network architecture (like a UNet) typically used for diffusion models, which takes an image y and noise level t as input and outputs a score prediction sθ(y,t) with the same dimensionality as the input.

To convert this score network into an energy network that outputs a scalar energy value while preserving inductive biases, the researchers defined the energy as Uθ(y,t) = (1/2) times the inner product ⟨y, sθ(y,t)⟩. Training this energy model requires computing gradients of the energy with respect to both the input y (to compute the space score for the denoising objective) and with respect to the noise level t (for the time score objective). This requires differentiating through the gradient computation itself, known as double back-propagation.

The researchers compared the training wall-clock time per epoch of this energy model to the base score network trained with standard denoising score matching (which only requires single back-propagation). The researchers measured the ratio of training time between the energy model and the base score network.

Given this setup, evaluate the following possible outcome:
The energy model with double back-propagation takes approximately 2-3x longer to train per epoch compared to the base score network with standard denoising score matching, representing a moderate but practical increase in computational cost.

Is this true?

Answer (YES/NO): YES